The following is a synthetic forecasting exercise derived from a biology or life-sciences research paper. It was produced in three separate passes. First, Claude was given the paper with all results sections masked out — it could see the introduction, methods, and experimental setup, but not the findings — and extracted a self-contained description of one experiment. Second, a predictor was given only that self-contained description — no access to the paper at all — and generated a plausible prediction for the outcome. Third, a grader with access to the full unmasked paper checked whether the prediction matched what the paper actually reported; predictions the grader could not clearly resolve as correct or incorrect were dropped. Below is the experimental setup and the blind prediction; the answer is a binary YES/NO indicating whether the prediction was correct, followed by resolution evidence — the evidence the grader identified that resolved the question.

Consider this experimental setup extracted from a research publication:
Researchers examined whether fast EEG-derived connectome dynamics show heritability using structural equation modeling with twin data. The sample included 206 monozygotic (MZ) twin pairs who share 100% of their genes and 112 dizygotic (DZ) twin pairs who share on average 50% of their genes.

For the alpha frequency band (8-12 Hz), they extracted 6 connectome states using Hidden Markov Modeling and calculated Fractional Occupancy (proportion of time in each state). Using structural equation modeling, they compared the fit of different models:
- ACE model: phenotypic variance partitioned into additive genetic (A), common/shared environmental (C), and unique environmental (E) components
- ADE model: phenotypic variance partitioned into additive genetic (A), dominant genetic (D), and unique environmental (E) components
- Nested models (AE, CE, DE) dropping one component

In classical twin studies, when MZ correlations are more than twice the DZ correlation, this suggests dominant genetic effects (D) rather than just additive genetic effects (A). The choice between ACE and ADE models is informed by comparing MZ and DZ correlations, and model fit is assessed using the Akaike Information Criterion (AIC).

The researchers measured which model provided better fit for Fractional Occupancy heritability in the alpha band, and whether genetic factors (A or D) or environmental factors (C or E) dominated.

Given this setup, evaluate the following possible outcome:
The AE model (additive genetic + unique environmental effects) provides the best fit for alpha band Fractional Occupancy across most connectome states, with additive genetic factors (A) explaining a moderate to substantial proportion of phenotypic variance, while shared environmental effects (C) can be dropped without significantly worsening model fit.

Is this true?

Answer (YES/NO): NO